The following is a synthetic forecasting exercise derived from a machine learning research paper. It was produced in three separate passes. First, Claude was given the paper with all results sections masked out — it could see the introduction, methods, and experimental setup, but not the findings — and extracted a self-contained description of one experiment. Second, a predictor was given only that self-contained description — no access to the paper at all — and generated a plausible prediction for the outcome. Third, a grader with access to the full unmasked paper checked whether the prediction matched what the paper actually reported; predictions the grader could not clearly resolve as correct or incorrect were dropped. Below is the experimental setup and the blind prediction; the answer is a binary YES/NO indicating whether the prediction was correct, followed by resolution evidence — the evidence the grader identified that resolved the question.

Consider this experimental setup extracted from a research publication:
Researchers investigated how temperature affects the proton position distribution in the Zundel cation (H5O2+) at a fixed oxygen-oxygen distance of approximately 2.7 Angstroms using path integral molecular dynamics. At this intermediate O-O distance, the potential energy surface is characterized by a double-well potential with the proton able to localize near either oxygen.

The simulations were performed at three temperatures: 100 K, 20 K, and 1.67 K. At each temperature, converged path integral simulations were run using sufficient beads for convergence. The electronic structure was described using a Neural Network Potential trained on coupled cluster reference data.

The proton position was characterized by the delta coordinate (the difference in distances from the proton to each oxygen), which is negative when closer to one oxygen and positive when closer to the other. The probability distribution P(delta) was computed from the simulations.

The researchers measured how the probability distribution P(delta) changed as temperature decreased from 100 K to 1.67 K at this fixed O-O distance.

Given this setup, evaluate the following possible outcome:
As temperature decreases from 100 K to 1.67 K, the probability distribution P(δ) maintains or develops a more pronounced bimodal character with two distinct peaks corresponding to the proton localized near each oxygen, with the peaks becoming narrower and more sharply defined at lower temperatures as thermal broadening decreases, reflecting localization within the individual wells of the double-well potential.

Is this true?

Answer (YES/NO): NO